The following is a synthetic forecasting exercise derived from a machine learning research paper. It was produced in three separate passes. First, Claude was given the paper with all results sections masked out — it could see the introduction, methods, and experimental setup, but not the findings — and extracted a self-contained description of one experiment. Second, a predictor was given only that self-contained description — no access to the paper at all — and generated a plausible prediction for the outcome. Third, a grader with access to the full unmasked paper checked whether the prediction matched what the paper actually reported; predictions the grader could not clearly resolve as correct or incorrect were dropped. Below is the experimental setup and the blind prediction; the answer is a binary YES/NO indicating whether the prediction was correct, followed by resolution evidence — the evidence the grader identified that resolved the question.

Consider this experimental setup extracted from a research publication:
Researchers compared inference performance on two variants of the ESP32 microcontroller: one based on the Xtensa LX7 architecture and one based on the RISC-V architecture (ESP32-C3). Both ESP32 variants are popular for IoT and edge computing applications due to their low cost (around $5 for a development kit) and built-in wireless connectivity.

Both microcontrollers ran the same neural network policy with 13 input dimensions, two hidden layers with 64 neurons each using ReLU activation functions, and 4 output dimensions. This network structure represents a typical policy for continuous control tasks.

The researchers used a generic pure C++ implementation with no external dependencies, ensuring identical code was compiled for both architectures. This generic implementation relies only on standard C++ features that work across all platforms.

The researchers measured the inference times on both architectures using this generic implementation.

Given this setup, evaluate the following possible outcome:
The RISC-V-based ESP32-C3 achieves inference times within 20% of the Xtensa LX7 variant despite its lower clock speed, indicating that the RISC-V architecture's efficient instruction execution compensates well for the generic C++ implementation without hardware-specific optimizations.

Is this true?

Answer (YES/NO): NO